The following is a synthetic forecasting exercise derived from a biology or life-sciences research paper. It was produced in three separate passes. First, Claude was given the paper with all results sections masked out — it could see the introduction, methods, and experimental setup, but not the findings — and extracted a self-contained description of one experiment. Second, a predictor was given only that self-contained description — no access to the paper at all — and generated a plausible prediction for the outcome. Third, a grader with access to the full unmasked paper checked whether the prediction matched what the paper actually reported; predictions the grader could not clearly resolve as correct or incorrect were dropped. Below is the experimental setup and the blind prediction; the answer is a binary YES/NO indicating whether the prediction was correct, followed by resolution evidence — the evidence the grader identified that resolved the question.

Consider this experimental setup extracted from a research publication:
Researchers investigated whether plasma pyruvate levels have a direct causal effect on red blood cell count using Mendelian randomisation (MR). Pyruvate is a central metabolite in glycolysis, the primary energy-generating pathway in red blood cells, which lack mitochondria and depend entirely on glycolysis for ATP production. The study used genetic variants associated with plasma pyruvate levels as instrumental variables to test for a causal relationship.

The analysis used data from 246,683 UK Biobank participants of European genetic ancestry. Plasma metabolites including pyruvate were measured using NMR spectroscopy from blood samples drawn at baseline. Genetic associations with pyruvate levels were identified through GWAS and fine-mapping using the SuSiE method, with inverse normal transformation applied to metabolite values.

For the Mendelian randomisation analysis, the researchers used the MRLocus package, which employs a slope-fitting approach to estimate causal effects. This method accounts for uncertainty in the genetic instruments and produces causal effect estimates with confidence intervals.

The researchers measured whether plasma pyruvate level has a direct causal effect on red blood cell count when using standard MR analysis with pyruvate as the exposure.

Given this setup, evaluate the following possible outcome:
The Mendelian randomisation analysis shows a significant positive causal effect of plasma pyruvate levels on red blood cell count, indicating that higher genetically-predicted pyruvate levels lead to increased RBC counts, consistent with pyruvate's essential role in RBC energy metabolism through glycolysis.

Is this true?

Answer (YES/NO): NO